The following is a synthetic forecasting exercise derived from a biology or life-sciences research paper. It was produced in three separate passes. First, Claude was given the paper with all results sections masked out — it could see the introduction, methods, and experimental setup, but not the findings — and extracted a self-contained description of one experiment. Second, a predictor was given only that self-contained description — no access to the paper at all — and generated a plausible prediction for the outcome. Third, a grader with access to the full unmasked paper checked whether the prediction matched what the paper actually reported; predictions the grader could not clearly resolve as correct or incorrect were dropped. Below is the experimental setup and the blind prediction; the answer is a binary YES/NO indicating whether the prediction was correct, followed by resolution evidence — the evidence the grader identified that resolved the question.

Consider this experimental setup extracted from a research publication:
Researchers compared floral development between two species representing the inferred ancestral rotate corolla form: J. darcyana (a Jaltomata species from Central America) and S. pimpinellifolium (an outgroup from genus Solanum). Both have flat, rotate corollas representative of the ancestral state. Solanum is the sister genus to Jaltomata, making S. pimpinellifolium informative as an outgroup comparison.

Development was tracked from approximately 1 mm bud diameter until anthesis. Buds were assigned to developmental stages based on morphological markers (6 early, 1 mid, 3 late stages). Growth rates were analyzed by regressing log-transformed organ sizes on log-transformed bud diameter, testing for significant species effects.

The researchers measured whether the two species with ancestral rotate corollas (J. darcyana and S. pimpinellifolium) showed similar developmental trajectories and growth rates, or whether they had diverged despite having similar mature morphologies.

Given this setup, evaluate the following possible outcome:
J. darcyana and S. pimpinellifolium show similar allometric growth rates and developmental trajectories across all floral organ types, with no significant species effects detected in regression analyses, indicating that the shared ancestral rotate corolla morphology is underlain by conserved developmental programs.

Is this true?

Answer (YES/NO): NO